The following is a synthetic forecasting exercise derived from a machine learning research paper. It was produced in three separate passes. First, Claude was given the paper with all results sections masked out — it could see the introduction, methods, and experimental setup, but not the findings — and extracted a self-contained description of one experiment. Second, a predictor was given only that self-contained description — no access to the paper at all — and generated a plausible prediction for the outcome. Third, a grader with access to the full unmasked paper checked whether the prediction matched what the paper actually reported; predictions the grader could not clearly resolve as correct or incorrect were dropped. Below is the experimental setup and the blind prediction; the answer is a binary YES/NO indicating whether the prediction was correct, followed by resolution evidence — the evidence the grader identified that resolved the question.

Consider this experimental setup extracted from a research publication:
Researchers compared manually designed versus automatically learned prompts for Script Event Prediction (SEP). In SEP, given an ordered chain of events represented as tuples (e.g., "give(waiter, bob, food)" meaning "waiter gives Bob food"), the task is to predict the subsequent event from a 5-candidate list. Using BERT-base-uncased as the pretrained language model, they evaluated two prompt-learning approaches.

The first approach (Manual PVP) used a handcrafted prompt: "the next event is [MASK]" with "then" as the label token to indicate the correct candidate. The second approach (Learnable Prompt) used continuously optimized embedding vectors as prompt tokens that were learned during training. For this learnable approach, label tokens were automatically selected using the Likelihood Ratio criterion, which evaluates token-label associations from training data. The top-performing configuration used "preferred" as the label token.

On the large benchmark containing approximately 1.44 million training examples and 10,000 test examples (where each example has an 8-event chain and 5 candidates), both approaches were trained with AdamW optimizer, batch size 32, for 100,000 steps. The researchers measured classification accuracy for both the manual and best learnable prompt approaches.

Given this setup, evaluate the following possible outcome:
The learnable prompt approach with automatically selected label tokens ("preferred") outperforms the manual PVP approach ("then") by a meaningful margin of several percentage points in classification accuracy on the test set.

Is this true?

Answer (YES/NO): NO